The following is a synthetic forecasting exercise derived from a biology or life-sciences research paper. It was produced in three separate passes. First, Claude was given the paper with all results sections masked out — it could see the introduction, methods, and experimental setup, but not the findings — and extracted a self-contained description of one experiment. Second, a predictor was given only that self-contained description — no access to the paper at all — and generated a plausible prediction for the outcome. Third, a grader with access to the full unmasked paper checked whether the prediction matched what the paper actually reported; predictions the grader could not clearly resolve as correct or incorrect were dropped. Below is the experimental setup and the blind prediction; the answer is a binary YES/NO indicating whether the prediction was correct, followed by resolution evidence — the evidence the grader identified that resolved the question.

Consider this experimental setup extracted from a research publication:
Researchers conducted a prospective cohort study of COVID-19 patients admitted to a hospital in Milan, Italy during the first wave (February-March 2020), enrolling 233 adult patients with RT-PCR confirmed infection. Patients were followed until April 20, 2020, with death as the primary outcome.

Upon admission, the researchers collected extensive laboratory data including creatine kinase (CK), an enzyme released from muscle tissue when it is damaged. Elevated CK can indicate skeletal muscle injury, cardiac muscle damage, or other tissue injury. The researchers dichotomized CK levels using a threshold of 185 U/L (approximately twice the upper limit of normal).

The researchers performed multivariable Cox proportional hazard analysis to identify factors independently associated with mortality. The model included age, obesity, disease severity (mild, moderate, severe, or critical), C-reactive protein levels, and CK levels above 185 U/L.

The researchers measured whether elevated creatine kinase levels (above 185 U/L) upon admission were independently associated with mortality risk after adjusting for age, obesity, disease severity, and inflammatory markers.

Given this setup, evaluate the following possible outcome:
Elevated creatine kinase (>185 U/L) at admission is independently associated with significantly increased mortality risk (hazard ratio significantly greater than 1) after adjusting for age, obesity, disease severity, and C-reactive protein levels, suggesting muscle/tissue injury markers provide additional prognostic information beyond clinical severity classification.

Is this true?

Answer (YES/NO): YES